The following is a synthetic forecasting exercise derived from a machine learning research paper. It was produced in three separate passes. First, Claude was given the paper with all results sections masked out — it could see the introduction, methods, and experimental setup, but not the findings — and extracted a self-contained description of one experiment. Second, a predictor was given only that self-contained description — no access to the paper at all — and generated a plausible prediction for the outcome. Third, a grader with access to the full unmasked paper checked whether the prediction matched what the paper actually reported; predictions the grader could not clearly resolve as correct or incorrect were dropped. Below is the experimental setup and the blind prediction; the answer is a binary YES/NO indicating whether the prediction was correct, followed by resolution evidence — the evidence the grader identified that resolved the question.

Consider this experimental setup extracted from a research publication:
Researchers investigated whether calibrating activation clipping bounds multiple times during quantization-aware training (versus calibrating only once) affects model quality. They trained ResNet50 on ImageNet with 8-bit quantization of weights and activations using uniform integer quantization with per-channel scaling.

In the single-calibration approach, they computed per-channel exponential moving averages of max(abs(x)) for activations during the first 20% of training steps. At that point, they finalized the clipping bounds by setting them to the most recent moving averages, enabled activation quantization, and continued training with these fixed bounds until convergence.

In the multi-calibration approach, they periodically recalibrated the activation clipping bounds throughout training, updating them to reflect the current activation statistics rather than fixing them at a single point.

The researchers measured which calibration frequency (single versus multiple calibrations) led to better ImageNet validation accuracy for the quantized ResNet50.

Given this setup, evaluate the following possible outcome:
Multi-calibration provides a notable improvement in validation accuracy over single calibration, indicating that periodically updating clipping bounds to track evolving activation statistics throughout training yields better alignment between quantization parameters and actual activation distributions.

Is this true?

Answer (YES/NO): NO